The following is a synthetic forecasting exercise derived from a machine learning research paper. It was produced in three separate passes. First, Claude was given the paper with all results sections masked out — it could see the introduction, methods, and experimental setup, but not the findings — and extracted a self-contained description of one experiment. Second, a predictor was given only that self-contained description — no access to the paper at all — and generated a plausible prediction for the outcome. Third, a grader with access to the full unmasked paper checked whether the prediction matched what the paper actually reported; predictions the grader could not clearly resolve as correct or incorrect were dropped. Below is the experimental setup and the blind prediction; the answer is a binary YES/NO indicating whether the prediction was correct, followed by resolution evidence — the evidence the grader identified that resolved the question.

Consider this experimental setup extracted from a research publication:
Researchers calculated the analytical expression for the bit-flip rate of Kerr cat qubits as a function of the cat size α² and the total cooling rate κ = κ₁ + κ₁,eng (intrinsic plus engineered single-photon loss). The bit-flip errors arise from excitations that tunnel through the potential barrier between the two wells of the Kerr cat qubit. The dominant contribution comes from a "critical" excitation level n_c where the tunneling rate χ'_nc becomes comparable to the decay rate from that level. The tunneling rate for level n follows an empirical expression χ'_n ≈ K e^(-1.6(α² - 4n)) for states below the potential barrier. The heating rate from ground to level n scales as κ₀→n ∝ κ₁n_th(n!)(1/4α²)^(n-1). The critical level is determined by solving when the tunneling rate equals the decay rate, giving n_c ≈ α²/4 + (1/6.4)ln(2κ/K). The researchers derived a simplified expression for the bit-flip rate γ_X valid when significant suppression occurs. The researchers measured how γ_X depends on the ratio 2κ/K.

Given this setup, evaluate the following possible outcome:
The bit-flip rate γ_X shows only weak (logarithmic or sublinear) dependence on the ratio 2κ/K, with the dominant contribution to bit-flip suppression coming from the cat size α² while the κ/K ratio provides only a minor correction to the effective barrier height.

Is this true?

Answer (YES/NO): NO